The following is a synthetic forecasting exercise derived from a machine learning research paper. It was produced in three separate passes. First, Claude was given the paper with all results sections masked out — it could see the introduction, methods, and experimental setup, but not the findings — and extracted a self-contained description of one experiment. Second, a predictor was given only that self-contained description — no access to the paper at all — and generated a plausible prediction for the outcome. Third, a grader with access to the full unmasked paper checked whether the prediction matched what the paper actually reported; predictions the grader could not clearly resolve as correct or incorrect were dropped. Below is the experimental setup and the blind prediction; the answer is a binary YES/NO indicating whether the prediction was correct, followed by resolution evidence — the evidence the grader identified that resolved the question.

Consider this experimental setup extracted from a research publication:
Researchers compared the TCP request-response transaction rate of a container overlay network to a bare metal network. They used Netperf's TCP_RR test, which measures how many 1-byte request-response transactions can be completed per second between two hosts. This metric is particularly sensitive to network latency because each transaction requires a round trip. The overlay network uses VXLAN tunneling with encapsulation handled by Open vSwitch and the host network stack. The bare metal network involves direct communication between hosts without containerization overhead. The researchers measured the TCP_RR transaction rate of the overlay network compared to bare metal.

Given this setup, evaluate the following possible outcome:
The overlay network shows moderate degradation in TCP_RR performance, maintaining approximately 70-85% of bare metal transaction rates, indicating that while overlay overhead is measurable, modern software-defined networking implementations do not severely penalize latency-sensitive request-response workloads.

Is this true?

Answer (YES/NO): YES